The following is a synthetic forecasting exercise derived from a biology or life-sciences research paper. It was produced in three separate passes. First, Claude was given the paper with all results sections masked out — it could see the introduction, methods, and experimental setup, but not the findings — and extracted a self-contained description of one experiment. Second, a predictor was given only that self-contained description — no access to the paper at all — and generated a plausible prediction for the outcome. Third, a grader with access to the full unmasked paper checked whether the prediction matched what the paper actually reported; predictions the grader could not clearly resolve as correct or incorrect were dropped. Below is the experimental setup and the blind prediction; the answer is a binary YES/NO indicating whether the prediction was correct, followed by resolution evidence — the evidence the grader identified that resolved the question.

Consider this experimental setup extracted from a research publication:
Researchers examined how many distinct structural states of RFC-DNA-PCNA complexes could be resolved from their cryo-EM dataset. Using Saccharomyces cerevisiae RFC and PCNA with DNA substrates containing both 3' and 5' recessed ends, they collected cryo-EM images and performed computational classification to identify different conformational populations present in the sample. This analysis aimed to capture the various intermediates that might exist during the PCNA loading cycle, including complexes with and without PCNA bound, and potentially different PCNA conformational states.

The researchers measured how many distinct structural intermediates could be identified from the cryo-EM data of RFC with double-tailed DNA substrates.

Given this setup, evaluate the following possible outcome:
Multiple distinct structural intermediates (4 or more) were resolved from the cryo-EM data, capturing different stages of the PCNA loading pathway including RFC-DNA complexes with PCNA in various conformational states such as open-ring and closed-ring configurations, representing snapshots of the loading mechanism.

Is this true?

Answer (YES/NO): YES